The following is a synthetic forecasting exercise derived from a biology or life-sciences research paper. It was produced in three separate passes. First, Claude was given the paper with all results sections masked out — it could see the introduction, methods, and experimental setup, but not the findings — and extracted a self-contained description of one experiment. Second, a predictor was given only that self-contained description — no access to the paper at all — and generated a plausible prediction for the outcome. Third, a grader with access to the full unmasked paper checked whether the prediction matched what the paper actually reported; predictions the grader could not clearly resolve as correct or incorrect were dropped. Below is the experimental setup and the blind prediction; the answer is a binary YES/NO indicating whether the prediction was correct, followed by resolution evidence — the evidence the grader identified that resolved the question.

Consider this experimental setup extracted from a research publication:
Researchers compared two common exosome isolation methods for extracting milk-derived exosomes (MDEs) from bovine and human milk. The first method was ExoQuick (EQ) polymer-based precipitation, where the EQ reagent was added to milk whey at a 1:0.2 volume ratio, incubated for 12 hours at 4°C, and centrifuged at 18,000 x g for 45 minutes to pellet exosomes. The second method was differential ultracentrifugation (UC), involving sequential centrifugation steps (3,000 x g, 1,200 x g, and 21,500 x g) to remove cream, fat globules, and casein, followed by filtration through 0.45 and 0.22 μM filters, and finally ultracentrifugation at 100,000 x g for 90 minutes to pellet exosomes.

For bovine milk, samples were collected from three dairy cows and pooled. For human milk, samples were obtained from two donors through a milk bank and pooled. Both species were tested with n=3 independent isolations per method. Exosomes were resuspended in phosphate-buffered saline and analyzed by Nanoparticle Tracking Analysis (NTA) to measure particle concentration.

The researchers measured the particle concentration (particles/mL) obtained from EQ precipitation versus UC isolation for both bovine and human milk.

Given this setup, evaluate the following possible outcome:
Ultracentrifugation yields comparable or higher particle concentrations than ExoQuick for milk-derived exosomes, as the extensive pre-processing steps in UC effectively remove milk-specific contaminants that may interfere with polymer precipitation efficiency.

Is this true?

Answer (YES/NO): NO